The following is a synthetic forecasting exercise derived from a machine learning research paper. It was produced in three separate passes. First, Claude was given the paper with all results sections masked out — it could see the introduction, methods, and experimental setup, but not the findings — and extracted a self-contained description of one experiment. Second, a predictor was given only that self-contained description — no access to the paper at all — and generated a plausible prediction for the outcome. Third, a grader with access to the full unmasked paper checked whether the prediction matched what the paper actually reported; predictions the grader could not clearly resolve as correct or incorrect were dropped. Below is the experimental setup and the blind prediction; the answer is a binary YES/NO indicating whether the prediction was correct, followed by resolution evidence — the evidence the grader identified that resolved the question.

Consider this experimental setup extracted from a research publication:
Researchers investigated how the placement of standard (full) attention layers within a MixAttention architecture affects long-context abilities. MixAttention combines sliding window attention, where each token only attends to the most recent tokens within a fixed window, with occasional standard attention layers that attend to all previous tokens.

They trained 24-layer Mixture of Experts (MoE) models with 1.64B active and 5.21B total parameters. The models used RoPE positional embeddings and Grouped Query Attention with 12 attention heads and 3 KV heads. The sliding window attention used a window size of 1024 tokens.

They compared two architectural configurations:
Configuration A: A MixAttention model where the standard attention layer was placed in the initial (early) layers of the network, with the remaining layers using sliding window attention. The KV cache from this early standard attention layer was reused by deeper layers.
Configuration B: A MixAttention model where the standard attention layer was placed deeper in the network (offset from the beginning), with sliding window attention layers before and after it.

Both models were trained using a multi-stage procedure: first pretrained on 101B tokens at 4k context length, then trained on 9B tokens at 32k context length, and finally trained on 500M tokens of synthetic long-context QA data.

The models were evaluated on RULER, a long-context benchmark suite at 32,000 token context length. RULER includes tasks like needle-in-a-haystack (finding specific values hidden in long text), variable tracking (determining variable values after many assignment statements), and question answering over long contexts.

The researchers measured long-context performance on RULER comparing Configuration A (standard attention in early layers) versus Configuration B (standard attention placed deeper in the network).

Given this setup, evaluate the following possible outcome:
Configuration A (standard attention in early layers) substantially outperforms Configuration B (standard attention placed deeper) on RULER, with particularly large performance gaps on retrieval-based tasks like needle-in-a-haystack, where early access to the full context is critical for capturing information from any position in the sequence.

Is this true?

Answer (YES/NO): NO